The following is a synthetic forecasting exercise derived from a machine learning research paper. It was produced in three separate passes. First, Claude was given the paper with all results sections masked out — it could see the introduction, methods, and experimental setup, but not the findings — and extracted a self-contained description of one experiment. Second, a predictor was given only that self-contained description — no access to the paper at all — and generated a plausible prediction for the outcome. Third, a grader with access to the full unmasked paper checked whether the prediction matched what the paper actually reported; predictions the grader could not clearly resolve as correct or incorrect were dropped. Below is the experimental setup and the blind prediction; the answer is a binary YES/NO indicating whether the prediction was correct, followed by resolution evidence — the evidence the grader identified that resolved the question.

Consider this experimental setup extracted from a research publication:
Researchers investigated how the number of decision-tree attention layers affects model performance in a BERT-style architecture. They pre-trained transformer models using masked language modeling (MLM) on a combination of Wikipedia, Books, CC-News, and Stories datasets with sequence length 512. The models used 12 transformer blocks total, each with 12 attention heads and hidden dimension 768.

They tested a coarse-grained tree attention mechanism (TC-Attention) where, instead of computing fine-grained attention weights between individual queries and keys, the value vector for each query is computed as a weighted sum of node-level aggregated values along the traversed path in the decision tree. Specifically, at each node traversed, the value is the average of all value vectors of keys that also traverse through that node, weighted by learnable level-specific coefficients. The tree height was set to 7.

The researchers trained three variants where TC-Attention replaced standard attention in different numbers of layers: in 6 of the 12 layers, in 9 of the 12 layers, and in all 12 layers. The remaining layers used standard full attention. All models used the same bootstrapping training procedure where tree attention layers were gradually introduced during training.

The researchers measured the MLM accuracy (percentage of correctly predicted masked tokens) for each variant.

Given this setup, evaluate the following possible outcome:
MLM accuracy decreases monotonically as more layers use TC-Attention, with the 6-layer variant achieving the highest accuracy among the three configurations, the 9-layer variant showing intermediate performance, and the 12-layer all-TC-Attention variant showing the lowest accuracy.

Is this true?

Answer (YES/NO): YES